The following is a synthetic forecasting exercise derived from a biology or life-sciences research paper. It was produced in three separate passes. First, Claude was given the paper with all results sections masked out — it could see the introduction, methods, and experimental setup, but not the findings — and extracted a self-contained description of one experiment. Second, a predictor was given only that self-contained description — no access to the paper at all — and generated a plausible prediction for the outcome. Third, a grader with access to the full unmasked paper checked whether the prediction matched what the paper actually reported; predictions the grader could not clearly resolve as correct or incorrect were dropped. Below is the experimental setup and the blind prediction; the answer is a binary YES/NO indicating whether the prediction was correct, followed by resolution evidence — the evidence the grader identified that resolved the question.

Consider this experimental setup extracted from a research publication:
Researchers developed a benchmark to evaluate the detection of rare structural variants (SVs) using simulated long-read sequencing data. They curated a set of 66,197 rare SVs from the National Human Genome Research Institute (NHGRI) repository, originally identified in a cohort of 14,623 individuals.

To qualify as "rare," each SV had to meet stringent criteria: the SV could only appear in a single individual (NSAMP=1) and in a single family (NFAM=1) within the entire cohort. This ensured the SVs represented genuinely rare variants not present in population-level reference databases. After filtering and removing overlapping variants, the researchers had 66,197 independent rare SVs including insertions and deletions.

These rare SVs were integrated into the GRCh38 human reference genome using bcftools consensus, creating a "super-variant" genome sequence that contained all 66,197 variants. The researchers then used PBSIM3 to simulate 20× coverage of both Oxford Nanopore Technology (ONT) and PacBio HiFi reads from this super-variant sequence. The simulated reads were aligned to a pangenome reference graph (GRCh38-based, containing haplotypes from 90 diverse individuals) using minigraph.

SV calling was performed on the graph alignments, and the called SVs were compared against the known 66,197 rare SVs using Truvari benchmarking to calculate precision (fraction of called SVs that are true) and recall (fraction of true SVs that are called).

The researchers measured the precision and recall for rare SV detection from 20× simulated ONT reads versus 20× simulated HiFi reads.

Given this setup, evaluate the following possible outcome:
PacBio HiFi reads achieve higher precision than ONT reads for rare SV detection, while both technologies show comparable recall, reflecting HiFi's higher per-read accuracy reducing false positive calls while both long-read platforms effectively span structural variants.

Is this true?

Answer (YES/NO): NO